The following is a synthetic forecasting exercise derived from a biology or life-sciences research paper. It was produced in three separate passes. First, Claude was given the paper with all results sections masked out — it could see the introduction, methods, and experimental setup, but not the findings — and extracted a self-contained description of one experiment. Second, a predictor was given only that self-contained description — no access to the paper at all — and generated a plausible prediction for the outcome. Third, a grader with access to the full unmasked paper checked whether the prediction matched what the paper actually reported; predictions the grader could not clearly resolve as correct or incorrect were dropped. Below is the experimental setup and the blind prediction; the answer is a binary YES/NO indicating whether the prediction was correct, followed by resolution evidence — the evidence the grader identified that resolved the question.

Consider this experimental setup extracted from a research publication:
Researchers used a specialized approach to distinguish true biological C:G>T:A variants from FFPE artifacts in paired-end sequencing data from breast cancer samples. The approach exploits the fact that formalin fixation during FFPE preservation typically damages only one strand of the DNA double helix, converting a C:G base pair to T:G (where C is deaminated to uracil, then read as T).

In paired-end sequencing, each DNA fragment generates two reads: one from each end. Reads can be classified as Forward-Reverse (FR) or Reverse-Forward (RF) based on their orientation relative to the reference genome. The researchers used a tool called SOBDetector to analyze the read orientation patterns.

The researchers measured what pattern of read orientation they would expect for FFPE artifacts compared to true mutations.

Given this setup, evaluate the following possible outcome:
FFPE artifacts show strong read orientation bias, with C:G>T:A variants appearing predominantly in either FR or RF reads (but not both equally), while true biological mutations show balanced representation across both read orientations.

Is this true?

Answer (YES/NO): YES